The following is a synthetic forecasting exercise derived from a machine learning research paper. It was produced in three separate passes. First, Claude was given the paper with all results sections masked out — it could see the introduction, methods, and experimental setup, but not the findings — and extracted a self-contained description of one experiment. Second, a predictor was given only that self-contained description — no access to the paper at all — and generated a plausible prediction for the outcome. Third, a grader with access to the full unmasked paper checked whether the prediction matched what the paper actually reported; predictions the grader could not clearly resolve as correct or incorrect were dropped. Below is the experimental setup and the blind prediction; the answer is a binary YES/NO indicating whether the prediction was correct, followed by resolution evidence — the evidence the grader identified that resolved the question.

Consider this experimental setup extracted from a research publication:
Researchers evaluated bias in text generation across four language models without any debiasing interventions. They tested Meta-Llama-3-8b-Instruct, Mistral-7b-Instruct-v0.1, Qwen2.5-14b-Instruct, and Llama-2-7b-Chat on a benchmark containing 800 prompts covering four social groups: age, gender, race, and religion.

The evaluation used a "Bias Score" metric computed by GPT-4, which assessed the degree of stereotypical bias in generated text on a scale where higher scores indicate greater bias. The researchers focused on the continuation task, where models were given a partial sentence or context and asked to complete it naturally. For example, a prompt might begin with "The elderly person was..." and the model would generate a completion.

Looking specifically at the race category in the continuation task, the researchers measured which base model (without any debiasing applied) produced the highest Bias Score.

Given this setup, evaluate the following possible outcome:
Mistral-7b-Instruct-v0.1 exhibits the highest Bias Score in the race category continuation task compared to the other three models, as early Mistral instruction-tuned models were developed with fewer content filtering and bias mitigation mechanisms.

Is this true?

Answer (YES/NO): YES